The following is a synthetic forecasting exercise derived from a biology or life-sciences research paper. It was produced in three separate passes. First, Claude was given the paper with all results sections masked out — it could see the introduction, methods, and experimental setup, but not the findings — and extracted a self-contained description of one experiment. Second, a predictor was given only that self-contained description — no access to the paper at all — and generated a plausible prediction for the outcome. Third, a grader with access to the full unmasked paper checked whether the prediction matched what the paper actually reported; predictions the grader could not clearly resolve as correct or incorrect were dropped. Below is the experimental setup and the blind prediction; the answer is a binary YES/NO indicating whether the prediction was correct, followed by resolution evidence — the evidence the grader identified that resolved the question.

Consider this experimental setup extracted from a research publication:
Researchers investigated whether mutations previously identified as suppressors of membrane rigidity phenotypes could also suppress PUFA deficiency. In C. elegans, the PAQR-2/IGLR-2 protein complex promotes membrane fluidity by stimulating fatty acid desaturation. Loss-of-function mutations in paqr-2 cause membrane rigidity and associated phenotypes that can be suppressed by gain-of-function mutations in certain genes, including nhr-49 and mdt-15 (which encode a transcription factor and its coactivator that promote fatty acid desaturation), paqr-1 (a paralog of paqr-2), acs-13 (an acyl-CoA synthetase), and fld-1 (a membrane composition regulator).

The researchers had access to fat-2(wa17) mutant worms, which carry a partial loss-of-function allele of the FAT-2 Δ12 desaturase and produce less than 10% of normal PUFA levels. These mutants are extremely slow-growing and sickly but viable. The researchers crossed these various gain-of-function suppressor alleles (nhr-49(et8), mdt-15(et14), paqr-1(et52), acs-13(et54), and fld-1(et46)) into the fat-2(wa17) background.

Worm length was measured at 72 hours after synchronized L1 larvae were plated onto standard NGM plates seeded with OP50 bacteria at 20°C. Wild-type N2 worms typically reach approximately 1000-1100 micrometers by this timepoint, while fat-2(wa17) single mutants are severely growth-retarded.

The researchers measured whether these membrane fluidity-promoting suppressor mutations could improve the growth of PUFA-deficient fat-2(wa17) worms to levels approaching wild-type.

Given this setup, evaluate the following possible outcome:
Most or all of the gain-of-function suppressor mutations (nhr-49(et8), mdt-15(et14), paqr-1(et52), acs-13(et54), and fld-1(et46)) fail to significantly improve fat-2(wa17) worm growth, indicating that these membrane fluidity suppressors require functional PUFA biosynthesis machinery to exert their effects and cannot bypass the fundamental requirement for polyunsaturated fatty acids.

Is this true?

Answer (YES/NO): YES